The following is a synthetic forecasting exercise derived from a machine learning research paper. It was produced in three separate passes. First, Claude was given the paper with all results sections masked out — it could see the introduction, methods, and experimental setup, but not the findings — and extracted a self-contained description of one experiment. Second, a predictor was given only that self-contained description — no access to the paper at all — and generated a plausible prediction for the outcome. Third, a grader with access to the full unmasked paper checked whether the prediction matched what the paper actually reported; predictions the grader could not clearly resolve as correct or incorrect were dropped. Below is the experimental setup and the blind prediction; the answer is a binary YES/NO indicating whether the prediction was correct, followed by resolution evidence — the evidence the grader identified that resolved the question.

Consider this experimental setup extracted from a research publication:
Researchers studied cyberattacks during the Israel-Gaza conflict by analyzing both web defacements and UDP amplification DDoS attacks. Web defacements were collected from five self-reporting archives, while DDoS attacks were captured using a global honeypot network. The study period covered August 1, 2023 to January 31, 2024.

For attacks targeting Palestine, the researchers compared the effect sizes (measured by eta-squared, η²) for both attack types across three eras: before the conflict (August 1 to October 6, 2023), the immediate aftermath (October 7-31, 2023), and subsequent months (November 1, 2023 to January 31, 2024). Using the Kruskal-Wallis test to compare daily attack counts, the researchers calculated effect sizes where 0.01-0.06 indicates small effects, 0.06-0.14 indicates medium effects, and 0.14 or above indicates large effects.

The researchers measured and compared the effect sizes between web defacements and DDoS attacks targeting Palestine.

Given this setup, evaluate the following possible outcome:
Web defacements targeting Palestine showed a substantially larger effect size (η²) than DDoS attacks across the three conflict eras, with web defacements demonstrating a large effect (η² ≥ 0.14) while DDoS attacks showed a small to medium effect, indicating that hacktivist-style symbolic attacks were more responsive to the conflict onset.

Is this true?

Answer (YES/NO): NO